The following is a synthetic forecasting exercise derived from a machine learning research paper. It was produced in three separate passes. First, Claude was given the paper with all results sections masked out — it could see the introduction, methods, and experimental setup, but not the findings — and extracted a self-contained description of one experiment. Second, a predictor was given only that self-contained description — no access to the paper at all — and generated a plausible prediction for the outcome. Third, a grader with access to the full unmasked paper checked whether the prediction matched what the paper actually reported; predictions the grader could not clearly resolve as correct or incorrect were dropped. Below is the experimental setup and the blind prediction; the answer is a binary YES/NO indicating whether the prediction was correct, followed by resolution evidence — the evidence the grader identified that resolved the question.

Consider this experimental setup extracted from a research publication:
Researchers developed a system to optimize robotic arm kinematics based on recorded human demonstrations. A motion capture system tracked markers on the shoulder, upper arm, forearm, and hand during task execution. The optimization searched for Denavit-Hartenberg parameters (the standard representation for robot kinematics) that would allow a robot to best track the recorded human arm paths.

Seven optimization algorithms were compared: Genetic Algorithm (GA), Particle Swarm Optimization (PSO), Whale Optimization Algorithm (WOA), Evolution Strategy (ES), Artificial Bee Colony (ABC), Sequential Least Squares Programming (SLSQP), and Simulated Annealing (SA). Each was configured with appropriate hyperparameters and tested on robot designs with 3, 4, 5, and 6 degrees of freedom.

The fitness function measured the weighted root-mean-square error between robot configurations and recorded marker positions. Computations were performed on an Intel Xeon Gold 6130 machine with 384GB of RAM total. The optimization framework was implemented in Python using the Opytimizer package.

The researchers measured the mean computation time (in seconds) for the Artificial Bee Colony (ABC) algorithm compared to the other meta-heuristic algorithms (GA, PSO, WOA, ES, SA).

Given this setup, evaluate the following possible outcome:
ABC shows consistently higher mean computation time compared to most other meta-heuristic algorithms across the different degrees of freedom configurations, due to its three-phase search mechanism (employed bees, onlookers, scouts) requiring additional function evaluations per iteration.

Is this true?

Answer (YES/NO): YES